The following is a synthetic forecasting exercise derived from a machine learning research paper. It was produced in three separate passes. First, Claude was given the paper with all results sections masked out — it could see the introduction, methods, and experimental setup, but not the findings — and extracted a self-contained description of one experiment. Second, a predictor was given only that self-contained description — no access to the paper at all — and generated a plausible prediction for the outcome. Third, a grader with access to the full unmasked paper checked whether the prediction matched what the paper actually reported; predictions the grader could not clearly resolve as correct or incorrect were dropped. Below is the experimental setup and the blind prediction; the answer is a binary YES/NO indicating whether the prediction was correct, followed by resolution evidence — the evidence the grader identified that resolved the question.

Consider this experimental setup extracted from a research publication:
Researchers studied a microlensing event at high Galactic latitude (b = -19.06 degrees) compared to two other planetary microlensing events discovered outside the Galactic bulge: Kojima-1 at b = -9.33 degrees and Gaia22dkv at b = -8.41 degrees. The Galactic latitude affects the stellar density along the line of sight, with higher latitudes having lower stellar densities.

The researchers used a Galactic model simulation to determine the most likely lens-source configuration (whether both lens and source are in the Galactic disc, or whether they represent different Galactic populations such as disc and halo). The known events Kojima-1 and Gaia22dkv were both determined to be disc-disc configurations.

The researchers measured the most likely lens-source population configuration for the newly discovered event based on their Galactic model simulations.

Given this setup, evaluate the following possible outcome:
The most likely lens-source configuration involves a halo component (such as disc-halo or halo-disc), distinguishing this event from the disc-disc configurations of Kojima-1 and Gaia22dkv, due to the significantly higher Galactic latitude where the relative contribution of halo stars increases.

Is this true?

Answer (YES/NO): YES